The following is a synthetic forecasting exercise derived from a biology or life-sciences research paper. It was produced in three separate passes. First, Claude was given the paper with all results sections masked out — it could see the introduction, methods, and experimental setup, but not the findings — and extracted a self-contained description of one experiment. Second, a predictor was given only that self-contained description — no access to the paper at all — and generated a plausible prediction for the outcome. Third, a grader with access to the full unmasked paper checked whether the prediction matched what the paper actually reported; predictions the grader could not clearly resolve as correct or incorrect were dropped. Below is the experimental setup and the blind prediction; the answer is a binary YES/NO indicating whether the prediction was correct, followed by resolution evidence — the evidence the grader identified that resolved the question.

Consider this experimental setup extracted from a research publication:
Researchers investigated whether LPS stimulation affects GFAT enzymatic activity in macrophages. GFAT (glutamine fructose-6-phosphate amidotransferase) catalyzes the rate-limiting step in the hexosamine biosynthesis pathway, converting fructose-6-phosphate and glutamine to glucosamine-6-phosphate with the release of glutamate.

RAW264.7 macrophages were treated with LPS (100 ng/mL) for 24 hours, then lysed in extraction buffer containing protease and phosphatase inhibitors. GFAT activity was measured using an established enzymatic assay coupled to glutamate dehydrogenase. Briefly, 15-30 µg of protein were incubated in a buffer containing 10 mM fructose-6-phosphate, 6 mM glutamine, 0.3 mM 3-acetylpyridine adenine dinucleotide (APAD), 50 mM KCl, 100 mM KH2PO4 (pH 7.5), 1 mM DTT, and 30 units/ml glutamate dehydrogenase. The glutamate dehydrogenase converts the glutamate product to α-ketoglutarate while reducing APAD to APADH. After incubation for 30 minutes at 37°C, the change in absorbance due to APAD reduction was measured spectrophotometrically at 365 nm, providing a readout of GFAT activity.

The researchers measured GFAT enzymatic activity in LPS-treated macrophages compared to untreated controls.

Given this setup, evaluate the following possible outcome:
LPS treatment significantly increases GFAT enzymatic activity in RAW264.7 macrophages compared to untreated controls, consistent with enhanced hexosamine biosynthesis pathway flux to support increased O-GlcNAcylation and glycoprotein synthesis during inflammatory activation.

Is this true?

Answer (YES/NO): YES